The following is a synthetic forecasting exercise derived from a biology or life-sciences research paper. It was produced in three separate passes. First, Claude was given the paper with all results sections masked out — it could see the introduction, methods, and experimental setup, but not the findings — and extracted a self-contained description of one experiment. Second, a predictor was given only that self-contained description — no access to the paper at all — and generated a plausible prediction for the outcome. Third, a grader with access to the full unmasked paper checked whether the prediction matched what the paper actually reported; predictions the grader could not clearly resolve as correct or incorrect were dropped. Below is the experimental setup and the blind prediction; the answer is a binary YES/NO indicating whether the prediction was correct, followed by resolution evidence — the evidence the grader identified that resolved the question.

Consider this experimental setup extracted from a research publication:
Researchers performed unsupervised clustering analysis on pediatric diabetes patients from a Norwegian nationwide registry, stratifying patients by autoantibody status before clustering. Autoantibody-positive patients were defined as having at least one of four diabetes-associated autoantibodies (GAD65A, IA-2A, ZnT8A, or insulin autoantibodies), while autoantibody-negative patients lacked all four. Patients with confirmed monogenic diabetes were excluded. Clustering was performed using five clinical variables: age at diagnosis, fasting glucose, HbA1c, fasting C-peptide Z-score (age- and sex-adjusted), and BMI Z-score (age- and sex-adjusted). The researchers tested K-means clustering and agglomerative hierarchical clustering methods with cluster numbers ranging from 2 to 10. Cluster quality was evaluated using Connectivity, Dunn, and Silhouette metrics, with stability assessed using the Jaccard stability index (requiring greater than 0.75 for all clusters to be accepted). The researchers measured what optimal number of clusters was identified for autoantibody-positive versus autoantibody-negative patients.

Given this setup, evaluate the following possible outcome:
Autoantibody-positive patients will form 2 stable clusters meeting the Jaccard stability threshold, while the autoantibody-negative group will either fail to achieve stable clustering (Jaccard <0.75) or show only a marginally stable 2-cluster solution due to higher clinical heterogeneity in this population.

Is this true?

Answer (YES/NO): NO